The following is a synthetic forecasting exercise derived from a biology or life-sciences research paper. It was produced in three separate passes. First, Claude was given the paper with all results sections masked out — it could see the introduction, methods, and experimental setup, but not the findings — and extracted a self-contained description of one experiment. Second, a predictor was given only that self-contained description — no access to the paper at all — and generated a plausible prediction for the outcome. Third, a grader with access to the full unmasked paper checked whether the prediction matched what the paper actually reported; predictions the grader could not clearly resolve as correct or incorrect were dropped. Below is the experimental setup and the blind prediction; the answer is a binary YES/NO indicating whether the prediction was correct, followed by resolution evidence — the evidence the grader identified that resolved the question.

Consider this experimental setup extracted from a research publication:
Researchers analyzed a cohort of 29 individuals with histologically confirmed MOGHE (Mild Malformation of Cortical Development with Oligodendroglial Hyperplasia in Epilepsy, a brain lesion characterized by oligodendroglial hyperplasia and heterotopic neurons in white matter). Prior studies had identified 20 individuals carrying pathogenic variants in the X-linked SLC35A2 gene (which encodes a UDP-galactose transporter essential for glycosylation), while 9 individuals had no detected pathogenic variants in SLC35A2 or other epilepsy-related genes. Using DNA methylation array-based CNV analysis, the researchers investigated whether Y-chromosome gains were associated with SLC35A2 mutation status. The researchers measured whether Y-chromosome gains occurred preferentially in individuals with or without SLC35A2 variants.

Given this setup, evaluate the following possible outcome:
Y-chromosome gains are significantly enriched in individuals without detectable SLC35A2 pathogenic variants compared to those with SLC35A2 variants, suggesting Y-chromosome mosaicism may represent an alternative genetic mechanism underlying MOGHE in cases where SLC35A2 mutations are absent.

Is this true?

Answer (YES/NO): NO